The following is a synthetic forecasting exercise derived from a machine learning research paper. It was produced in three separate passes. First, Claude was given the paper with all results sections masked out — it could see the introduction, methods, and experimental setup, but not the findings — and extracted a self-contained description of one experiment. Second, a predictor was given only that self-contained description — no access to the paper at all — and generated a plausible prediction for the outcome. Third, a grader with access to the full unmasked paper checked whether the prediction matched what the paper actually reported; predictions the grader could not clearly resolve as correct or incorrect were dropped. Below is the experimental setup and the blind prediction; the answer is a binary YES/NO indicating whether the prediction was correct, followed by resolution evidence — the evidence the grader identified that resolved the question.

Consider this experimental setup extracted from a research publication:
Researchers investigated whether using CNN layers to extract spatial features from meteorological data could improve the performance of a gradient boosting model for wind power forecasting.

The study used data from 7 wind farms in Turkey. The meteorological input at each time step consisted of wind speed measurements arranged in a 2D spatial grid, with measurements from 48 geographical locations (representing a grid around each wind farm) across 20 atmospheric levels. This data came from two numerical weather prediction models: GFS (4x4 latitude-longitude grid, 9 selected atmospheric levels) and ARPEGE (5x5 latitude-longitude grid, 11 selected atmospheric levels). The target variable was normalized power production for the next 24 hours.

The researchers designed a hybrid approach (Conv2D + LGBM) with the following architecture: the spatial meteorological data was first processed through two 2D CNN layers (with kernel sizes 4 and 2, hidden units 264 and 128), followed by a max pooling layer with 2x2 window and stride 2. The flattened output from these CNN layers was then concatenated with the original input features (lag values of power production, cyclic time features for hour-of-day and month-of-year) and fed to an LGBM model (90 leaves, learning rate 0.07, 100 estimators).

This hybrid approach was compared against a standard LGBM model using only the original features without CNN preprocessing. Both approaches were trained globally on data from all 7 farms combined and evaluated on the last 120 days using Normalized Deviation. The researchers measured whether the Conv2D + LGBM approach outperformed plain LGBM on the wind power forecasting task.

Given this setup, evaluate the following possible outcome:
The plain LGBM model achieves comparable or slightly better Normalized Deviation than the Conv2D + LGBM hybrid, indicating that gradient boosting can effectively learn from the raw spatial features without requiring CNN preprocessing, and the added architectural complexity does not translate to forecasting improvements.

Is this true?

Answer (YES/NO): NO